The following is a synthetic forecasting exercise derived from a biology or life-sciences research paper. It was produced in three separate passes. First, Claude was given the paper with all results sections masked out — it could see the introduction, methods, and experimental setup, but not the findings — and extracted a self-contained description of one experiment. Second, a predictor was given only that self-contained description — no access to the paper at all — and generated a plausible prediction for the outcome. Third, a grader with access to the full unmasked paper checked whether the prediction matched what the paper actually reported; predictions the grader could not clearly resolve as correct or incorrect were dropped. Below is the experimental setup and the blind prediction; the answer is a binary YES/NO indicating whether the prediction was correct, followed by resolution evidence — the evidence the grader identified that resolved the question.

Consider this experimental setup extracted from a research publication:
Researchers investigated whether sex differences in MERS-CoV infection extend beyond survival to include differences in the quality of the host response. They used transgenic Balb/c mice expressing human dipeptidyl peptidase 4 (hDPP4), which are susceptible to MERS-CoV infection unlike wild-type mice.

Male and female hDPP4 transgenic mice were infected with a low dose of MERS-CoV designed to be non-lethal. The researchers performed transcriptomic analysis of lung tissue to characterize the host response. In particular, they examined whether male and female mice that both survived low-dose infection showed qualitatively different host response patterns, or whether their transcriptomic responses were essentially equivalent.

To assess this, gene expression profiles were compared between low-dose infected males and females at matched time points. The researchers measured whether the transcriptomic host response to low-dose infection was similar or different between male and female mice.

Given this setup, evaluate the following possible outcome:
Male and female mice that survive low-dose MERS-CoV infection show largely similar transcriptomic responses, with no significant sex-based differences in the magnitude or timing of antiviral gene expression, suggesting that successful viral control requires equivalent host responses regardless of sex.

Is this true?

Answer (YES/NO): NO